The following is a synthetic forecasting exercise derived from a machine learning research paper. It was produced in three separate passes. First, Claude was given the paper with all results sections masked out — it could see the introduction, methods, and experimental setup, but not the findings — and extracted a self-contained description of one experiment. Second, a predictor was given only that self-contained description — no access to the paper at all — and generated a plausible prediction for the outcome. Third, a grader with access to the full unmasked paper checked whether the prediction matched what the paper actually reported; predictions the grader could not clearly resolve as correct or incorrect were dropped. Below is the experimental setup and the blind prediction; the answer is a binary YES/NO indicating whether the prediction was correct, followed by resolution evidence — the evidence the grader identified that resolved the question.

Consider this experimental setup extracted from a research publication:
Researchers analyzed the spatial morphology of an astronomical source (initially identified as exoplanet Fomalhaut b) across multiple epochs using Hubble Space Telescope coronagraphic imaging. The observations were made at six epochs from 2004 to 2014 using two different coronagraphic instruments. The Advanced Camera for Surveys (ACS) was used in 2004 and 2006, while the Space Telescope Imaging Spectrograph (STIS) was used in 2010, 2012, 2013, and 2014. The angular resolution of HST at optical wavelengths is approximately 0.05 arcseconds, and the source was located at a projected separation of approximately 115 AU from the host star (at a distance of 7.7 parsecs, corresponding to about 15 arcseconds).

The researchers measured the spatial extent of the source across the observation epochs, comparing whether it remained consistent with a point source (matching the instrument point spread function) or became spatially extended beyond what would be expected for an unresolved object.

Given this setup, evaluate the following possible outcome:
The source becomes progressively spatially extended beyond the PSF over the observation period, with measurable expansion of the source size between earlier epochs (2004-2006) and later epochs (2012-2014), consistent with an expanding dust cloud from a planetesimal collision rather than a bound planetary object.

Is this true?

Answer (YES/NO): YES